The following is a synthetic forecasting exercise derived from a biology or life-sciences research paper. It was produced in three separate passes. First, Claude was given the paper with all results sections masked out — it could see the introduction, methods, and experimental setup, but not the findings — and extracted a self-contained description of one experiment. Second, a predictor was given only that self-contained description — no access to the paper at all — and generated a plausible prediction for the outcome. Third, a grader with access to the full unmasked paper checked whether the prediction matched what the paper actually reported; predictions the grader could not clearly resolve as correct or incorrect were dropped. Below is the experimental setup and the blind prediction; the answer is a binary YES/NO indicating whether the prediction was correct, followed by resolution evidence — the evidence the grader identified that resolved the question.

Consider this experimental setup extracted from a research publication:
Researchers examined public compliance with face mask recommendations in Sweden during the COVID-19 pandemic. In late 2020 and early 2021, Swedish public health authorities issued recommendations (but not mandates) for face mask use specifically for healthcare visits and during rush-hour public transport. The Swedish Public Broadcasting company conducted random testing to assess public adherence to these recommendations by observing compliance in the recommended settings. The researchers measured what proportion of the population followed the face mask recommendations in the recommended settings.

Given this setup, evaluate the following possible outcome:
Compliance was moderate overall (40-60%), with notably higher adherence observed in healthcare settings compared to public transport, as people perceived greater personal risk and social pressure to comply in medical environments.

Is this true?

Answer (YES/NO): NO